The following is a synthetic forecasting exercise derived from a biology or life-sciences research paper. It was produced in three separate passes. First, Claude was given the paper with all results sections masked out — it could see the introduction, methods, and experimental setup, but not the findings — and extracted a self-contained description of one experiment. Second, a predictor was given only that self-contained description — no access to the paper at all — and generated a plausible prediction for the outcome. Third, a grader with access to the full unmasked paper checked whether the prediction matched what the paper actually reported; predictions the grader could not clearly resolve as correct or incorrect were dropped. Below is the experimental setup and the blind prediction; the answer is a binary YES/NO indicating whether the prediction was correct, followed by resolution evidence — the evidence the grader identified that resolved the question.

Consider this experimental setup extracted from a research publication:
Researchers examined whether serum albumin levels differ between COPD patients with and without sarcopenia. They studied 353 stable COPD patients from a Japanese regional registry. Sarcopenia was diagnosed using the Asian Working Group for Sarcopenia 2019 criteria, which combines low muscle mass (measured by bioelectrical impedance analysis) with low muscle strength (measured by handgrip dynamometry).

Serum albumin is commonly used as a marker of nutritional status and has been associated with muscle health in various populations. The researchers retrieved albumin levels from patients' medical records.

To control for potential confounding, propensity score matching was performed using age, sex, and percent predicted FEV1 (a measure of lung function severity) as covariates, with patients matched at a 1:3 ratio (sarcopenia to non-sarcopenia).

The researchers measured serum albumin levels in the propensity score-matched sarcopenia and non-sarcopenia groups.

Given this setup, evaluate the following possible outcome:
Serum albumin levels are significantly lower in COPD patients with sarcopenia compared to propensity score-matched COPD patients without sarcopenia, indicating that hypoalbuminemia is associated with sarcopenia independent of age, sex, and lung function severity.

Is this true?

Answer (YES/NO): NO